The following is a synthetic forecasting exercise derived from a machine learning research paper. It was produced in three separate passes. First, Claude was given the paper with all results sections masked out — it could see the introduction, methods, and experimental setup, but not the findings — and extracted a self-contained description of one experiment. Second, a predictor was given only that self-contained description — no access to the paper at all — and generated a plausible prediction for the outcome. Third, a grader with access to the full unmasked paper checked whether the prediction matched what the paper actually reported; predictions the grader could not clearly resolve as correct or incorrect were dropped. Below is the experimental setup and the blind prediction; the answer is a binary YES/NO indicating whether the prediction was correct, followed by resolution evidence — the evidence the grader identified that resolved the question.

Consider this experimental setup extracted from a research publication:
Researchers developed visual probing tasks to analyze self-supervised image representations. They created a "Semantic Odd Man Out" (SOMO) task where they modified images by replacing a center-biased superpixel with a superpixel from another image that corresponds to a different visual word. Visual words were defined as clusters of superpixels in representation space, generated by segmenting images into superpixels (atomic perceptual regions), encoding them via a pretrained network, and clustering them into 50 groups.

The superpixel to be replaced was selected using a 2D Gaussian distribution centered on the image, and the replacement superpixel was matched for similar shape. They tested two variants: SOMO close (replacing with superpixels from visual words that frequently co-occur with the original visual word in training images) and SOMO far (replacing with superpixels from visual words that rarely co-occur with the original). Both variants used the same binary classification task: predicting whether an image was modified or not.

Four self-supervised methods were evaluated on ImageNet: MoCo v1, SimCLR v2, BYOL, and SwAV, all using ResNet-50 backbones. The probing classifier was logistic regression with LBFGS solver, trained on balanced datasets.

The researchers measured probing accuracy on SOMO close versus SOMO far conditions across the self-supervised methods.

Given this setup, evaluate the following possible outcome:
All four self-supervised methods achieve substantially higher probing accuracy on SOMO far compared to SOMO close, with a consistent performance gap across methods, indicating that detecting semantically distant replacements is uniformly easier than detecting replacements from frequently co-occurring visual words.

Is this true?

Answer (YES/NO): NO